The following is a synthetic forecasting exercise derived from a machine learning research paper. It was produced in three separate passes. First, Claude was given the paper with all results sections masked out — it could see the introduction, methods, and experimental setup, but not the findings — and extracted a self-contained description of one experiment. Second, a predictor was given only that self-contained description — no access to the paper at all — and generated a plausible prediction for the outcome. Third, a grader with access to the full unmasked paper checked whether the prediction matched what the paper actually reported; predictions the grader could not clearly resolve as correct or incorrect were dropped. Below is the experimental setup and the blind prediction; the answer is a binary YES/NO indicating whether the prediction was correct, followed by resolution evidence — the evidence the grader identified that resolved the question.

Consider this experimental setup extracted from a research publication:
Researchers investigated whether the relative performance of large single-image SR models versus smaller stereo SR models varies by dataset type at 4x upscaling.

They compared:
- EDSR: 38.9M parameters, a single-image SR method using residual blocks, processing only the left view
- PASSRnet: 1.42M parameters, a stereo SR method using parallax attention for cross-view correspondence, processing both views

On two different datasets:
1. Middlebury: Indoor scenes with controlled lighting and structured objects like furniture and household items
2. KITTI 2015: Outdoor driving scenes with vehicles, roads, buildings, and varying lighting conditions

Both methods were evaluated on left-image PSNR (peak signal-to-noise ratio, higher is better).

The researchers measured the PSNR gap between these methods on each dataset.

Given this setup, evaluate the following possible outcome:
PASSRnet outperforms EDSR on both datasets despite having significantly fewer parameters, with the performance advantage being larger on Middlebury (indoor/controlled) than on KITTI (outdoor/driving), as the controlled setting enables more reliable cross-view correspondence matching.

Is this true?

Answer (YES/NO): NO